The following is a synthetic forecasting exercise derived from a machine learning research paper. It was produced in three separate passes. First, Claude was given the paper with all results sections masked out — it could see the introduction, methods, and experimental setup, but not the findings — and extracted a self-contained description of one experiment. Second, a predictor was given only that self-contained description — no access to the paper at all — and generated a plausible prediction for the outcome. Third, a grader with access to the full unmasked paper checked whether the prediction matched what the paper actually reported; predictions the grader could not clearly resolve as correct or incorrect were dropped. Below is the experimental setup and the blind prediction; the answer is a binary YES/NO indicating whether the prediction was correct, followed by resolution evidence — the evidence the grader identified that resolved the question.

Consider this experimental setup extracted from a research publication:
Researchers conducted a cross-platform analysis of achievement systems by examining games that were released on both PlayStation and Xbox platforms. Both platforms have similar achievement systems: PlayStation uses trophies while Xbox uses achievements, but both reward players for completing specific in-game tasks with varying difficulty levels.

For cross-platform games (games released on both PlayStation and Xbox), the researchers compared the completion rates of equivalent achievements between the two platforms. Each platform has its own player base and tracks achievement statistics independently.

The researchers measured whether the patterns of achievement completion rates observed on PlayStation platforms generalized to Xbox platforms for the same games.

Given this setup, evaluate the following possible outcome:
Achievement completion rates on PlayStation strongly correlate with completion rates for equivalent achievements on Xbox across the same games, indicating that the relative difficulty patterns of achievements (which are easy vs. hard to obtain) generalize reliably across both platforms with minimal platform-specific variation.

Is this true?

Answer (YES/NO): YES